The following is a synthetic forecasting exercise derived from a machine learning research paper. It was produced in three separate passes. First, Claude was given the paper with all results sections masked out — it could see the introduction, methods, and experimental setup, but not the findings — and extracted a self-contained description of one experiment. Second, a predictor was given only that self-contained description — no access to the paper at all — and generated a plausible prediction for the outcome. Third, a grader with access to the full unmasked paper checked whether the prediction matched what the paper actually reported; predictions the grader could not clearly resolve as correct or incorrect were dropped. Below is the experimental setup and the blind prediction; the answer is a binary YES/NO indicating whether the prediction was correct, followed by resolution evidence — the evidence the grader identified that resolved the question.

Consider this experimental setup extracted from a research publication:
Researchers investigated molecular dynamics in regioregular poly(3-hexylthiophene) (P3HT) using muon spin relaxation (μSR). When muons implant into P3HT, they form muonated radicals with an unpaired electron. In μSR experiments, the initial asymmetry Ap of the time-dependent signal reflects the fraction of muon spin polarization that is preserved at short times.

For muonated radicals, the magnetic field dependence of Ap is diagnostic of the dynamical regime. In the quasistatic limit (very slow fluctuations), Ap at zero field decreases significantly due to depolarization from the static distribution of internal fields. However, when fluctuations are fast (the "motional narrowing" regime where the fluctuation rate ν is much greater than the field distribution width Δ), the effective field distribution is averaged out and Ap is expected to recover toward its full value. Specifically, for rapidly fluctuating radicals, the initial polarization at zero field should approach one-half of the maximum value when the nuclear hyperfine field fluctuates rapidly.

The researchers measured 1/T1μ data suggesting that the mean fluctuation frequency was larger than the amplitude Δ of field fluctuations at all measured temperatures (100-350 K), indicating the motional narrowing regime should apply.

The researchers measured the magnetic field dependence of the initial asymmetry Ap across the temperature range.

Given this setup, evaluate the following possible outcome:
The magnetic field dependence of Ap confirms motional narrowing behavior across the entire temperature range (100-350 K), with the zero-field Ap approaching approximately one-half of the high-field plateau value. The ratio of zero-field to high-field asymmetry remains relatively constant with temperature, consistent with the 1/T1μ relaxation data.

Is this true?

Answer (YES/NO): NO